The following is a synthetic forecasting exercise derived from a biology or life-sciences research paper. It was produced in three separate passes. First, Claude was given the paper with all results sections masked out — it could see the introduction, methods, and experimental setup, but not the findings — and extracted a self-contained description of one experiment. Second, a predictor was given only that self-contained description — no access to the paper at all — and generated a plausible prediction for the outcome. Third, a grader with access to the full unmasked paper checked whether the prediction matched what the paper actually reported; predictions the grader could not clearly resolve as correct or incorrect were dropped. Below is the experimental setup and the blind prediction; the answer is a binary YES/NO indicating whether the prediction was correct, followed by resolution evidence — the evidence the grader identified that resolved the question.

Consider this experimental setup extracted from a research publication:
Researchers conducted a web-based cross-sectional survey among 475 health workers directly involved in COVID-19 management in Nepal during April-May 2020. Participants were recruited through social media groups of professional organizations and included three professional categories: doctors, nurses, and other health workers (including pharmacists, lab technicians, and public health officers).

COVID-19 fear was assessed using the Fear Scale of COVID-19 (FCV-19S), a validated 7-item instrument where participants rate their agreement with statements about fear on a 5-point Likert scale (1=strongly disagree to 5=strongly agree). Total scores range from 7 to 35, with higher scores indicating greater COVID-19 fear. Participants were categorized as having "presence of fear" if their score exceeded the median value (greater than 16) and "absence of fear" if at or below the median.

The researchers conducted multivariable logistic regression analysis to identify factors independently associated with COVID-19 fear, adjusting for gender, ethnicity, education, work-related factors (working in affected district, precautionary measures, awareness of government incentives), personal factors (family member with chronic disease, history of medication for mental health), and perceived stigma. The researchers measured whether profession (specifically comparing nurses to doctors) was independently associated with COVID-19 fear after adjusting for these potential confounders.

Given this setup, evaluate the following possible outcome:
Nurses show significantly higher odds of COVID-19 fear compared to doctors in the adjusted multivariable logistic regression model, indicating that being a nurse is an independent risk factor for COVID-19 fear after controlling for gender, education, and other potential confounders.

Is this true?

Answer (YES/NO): NO